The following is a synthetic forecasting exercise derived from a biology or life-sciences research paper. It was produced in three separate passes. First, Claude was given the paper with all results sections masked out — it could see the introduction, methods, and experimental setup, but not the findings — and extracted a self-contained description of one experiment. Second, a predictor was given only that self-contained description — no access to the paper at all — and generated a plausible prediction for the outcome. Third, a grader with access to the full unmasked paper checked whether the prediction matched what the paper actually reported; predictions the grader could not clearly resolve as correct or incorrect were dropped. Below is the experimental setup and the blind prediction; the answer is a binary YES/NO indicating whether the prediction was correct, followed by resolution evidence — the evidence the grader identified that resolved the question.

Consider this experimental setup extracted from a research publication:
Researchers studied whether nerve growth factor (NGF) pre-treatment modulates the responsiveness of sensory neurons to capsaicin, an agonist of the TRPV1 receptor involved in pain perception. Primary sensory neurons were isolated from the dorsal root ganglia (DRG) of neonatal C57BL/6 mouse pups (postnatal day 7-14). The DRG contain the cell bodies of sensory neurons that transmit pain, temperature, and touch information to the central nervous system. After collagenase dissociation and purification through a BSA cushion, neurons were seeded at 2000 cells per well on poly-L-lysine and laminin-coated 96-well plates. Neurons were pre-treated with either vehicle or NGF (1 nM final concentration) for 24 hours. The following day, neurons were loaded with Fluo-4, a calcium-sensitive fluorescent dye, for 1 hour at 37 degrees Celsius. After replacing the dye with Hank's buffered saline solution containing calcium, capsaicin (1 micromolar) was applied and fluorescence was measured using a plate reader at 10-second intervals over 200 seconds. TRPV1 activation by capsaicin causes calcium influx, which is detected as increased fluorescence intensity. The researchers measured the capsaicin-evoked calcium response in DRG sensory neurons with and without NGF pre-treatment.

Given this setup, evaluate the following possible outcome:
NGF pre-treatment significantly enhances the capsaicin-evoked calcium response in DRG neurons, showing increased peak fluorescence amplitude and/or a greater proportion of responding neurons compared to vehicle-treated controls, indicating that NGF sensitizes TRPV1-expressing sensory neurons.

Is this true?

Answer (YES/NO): YES